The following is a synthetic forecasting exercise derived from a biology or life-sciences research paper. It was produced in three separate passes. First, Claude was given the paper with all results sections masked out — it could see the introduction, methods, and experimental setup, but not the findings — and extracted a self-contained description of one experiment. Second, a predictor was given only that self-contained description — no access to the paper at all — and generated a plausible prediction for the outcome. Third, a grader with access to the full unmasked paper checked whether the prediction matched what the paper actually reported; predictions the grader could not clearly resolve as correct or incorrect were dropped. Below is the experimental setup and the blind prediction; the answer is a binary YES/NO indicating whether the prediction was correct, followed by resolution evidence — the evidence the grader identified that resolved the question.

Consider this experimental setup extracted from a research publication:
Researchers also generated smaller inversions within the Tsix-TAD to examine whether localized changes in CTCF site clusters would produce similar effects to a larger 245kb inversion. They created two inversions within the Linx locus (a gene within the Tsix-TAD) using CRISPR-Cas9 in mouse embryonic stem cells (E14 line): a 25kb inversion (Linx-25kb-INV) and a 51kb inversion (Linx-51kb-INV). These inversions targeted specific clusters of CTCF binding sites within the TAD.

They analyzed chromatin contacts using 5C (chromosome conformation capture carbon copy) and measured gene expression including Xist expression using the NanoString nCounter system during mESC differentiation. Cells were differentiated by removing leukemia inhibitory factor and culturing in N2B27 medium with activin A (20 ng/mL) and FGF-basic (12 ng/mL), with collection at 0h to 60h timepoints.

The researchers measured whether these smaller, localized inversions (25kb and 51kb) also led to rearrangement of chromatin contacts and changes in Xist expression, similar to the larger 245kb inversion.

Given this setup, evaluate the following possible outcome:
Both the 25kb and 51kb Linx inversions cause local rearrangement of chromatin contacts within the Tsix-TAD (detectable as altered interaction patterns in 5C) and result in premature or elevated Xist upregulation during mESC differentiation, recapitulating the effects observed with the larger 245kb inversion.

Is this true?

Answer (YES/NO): NO